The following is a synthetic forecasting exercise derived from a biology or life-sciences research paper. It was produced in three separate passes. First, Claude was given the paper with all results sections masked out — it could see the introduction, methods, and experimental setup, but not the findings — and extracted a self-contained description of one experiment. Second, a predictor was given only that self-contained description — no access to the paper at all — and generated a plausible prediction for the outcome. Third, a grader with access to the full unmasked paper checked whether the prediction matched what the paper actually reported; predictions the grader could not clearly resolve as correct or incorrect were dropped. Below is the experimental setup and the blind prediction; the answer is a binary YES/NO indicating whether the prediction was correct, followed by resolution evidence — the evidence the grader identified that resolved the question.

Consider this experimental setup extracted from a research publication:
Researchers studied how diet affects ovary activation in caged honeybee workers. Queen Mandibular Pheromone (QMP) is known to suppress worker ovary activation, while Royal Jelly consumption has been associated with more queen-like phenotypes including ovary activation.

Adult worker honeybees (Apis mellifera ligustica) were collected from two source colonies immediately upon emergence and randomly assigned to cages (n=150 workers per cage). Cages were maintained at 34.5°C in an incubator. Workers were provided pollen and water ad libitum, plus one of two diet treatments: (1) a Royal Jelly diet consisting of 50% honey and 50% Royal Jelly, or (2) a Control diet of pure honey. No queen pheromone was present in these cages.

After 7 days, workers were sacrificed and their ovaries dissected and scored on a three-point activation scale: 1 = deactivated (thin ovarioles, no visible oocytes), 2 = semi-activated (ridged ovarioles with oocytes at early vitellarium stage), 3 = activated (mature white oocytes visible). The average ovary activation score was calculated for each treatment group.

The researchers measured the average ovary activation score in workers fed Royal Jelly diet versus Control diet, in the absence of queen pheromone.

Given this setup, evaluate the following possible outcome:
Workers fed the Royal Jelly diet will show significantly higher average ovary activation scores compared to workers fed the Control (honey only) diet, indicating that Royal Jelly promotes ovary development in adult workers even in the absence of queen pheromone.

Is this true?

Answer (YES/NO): YES